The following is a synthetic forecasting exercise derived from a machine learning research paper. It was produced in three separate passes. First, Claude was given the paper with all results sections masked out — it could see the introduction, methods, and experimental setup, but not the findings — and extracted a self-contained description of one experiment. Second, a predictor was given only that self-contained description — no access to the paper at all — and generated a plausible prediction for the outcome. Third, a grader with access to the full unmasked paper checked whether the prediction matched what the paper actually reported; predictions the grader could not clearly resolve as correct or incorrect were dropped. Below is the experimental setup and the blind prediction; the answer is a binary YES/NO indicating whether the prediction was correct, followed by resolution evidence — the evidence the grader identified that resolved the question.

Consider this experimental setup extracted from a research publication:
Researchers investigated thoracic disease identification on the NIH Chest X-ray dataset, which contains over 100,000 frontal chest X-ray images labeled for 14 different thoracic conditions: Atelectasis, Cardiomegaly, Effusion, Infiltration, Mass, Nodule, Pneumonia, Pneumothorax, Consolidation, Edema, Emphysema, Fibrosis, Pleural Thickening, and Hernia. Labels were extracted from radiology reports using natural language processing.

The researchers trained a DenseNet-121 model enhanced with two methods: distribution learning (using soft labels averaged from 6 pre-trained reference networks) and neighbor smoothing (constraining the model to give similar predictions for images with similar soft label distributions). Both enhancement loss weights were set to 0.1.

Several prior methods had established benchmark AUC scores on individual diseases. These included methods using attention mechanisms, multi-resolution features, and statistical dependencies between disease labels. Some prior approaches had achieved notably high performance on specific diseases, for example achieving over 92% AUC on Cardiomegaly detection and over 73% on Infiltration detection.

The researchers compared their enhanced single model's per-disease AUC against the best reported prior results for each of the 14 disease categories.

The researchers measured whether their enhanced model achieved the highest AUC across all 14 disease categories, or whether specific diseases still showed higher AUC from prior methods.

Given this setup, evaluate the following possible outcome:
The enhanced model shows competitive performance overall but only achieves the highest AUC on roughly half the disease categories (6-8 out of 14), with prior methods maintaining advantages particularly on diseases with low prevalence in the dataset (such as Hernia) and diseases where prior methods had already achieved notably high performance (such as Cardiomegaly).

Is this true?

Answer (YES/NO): NO